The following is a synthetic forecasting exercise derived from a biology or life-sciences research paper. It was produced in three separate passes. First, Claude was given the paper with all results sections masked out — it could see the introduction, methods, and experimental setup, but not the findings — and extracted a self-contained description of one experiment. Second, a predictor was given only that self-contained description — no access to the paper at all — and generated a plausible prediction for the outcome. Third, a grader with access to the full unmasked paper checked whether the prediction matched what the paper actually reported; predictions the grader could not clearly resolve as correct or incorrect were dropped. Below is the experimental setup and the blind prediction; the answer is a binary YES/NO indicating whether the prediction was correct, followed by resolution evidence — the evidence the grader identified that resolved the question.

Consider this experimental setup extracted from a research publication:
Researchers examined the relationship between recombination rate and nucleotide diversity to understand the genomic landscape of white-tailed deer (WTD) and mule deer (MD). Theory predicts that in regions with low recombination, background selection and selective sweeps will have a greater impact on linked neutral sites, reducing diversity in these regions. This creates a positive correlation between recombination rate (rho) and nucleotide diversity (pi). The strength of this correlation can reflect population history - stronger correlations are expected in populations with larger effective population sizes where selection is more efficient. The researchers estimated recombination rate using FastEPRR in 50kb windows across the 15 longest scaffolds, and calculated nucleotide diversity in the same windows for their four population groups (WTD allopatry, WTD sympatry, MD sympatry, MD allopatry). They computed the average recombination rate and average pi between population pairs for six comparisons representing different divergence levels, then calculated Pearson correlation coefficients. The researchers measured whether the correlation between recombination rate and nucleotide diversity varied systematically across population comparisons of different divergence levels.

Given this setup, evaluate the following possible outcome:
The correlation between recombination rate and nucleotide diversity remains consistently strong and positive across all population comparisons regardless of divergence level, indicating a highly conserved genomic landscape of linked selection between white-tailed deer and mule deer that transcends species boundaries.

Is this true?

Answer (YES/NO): NO